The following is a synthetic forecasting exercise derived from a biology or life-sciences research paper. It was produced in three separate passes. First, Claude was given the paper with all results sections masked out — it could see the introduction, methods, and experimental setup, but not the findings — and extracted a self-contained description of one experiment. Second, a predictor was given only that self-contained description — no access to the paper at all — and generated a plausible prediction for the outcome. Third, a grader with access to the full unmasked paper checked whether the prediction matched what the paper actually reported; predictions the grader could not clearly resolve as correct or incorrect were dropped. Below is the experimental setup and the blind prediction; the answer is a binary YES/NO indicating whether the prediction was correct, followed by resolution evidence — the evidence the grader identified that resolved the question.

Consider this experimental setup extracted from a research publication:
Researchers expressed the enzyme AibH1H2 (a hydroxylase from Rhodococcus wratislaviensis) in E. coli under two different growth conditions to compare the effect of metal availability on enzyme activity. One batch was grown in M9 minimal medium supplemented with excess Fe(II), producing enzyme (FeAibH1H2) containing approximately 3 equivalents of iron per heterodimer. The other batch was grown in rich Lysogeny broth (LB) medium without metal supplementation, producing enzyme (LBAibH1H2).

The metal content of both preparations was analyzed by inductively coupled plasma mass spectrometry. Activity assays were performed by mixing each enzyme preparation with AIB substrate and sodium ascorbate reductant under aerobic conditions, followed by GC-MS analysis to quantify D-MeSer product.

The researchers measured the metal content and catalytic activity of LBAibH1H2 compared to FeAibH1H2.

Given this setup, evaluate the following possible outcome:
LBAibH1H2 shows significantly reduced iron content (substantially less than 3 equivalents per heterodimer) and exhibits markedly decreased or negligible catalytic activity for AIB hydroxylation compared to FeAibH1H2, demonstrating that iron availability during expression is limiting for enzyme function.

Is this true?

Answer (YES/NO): NO